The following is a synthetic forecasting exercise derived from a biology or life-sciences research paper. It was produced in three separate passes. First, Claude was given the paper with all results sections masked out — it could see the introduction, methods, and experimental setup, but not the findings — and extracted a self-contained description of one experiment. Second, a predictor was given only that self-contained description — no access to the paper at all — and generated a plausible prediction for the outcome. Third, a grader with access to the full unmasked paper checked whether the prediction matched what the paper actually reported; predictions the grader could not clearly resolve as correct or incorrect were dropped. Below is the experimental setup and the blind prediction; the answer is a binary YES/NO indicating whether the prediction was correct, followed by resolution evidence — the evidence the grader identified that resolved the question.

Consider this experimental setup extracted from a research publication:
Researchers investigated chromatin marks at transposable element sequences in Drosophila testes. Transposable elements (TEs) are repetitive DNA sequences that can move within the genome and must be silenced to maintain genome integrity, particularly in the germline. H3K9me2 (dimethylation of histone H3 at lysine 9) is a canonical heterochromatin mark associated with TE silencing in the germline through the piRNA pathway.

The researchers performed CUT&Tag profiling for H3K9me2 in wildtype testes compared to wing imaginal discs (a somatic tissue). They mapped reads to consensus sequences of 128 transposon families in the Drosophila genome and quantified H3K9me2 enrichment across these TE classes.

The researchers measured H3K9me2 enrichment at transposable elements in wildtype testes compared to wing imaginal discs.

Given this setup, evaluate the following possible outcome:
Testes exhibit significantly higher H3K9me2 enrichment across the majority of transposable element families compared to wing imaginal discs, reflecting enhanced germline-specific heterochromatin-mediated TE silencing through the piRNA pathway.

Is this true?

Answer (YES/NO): NO